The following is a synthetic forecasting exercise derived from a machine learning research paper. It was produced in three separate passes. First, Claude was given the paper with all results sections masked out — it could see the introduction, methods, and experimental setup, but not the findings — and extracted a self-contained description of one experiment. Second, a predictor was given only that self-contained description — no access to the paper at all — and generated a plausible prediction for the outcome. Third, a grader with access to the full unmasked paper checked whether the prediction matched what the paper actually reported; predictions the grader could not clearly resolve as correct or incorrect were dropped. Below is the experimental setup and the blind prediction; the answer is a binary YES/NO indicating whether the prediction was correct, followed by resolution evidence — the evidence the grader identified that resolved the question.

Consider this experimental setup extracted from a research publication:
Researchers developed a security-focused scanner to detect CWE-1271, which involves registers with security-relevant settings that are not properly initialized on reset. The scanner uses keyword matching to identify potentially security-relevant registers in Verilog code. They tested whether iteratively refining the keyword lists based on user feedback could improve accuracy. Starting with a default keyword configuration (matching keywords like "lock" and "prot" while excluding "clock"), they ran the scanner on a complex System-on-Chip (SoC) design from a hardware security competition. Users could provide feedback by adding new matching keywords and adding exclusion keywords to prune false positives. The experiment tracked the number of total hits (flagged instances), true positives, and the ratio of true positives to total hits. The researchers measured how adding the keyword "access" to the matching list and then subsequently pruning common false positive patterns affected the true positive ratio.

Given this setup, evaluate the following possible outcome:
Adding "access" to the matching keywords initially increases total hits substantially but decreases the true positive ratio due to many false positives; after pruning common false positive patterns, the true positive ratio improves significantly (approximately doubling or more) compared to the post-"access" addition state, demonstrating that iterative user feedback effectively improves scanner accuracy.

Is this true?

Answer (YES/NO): NO